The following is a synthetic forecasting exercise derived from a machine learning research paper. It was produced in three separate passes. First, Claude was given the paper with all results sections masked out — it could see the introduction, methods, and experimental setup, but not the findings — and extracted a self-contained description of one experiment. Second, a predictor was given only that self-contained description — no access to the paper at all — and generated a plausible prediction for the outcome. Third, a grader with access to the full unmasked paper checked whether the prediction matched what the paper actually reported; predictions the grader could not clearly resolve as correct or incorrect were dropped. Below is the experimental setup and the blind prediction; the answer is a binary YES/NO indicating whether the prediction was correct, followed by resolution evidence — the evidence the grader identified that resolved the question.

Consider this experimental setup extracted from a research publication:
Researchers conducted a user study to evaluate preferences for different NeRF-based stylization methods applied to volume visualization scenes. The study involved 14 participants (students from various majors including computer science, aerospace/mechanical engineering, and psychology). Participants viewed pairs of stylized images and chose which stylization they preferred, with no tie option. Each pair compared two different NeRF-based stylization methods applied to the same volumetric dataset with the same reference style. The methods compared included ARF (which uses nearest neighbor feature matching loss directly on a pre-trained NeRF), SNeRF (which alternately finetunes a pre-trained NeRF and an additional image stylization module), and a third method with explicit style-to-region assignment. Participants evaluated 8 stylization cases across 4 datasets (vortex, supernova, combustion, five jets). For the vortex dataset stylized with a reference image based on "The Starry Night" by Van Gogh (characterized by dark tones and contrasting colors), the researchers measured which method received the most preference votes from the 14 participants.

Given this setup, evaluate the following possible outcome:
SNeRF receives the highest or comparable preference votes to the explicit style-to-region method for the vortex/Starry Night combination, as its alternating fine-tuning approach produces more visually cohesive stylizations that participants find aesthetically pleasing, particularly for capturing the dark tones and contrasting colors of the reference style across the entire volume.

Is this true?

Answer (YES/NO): YES